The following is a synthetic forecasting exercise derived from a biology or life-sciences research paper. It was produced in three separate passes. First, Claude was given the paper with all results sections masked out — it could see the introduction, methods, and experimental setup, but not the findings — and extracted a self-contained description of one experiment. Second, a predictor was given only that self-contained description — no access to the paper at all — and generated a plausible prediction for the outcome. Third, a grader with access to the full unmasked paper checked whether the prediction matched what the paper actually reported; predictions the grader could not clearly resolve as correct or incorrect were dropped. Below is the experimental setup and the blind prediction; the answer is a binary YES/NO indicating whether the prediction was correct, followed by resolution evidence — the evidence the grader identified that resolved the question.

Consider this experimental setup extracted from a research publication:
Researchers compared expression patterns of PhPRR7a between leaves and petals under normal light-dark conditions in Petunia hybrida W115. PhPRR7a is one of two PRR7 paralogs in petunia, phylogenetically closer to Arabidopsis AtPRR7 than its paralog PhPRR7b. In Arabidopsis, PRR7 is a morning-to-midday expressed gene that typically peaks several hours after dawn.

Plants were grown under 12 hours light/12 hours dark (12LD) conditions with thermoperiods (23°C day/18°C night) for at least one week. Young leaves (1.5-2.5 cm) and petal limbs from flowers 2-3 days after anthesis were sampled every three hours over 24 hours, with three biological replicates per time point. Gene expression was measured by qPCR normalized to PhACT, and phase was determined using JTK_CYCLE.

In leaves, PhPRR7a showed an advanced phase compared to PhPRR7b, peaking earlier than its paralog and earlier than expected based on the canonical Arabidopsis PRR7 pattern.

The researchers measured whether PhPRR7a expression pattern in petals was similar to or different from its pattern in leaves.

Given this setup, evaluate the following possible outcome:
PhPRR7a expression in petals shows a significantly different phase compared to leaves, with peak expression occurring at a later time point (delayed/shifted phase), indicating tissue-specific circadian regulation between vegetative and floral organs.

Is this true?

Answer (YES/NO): NO